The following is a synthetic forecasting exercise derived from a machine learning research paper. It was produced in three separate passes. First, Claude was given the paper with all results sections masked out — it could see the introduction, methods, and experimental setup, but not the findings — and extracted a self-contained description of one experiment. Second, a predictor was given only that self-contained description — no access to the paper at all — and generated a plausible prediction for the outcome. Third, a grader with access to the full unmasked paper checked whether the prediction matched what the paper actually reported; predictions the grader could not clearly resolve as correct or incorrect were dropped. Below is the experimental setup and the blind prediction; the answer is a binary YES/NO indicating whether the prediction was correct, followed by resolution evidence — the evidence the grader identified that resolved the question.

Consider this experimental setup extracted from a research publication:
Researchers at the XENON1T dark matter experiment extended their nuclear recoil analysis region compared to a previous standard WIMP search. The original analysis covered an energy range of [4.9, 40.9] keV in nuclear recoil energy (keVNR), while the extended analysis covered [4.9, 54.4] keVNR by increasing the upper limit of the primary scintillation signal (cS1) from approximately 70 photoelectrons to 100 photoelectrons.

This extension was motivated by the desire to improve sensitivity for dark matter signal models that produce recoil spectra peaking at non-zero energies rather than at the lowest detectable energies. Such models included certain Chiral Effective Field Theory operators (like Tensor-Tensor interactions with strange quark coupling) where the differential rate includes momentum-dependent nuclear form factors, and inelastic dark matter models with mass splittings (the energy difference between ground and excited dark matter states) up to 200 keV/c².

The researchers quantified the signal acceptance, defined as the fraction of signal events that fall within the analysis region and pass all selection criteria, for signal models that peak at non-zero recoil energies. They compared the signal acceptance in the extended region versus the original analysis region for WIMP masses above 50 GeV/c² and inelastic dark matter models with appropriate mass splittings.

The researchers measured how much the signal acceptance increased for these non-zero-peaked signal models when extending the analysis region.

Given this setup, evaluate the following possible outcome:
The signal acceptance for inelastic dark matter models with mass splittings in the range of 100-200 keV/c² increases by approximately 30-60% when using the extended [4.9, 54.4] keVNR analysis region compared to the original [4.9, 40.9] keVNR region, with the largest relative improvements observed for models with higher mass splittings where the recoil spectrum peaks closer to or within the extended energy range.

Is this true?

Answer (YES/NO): NO